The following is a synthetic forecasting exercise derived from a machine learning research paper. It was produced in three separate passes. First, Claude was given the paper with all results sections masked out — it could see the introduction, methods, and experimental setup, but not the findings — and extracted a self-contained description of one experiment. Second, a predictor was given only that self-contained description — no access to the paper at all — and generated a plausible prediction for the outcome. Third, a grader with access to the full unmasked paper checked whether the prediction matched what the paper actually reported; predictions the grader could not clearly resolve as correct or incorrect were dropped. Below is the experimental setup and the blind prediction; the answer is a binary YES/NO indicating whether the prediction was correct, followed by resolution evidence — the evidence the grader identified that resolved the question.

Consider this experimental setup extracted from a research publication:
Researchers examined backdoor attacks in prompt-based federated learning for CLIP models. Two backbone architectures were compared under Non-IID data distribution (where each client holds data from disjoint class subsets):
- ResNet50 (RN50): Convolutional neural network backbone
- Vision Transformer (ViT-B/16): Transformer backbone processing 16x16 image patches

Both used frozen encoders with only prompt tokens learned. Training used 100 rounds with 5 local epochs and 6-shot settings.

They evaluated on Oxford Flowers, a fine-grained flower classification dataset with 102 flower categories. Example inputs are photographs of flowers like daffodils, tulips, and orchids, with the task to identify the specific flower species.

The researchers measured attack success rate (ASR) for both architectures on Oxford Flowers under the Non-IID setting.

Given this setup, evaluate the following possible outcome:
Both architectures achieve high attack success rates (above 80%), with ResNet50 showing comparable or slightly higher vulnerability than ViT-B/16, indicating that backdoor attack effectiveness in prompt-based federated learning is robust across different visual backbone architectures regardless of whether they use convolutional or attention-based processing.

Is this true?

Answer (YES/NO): YES